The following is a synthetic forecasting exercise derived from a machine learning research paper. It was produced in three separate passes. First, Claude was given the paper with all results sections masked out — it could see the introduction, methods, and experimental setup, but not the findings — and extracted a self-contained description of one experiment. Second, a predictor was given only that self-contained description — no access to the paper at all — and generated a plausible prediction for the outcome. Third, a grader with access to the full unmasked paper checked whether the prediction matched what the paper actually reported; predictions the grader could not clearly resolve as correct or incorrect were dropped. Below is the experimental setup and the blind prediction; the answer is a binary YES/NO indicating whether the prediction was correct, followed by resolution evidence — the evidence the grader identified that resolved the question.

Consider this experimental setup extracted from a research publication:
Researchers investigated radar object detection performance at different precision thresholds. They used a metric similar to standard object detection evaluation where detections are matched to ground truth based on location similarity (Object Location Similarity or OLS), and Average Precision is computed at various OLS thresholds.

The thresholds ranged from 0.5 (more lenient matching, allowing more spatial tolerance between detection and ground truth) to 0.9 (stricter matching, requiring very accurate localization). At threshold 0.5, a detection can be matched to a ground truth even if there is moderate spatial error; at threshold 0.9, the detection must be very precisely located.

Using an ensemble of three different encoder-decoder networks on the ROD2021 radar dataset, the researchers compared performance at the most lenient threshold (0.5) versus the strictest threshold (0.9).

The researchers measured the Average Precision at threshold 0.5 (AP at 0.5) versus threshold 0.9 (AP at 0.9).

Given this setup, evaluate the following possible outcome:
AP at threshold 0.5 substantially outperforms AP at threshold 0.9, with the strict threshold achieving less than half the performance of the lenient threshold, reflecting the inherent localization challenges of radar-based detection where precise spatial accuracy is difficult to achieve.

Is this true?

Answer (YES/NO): NO